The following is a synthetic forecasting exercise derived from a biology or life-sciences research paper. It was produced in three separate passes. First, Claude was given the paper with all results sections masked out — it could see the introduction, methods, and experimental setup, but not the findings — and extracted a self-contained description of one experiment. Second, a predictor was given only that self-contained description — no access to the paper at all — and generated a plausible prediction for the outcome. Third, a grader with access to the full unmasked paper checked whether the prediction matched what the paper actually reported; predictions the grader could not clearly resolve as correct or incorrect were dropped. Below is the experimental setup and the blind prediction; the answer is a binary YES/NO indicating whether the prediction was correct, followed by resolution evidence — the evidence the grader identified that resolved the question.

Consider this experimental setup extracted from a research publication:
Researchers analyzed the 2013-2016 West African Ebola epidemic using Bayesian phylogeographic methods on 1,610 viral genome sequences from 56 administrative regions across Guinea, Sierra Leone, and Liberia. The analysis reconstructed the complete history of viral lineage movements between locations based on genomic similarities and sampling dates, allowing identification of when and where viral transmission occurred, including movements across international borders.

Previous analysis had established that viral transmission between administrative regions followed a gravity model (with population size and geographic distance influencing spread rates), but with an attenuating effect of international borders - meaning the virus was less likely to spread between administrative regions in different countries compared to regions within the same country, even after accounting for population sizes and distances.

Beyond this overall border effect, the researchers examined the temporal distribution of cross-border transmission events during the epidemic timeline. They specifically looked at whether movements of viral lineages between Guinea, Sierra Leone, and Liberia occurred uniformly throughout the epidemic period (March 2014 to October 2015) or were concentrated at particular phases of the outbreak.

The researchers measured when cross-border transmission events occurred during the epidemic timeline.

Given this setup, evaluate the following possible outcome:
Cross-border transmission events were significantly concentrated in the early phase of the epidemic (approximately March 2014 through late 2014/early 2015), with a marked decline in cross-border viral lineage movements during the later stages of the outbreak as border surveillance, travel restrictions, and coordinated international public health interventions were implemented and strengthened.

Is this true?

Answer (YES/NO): NO